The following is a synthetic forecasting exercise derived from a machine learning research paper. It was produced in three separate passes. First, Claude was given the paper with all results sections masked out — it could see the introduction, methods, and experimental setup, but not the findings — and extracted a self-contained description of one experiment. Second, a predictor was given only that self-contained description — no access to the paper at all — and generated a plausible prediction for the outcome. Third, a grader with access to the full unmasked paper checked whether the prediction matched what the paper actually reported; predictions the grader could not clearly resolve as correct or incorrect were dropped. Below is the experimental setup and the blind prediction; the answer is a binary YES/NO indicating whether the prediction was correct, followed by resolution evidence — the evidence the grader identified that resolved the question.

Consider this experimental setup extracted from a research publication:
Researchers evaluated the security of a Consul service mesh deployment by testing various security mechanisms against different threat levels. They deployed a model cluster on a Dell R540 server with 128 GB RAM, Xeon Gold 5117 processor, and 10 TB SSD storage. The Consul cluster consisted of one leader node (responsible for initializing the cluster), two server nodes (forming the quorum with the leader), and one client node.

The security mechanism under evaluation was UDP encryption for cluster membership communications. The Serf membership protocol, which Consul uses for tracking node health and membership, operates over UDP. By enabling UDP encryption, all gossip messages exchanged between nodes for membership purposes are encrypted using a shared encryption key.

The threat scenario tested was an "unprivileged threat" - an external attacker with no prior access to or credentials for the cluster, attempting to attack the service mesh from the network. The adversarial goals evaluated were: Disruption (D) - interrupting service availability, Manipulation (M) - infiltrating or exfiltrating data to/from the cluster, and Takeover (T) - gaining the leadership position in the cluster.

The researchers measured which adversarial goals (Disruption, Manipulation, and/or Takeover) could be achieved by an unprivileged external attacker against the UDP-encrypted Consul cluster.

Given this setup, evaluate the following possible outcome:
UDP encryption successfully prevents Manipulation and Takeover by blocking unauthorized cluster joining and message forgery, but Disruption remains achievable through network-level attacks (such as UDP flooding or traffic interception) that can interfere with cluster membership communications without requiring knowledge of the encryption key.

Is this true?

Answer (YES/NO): NO